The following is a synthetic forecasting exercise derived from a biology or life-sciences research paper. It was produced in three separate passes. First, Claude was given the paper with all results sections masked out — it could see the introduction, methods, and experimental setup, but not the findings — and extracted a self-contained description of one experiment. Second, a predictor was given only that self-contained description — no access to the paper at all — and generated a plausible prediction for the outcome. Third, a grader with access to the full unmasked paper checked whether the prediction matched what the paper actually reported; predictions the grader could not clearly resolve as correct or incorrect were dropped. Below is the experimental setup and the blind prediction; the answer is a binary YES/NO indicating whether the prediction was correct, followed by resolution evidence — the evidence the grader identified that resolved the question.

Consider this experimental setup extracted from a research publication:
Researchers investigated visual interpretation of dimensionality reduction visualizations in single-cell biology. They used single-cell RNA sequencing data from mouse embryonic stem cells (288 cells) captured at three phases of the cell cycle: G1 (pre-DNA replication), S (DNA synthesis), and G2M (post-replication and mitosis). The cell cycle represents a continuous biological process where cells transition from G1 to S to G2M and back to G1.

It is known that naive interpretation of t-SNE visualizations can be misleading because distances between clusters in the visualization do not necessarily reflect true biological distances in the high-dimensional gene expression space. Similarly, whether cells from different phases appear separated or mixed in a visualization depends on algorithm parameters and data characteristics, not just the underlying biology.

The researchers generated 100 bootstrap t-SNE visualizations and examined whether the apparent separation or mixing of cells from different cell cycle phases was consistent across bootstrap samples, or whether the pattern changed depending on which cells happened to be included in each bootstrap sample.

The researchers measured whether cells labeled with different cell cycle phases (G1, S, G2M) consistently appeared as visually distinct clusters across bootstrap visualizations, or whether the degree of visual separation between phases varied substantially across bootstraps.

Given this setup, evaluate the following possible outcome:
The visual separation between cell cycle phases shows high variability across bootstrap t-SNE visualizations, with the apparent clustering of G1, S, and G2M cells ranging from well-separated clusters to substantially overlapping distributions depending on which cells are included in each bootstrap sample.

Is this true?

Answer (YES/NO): NO